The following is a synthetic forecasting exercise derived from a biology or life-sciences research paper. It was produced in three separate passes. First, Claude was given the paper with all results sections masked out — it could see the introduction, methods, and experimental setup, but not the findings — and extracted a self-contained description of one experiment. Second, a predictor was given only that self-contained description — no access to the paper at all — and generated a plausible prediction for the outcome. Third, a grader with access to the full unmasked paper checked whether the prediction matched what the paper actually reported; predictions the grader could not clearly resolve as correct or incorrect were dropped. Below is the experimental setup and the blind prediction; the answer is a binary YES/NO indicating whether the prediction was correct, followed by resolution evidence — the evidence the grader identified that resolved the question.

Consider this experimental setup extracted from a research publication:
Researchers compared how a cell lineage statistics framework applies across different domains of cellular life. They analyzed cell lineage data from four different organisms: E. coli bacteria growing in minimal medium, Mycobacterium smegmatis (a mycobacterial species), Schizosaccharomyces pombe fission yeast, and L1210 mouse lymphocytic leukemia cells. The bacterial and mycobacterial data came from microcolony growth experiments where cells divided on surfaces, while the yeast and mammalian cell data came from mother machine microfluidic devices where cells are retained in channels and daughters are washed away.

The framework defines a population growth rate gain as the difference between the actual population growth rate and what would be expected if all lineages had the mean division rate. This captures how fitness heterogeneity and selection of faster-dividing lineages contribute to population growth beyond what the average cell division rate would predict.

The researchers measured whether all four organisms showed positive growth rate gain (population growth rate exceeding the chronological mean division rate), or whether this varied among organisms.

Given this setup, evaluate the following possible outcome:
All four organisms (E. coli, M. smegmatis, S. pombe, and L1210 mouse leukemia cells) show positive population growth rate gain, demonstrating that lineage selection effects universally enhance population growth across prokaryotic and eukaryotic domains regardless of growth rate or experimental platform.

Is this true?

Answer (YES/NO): YES